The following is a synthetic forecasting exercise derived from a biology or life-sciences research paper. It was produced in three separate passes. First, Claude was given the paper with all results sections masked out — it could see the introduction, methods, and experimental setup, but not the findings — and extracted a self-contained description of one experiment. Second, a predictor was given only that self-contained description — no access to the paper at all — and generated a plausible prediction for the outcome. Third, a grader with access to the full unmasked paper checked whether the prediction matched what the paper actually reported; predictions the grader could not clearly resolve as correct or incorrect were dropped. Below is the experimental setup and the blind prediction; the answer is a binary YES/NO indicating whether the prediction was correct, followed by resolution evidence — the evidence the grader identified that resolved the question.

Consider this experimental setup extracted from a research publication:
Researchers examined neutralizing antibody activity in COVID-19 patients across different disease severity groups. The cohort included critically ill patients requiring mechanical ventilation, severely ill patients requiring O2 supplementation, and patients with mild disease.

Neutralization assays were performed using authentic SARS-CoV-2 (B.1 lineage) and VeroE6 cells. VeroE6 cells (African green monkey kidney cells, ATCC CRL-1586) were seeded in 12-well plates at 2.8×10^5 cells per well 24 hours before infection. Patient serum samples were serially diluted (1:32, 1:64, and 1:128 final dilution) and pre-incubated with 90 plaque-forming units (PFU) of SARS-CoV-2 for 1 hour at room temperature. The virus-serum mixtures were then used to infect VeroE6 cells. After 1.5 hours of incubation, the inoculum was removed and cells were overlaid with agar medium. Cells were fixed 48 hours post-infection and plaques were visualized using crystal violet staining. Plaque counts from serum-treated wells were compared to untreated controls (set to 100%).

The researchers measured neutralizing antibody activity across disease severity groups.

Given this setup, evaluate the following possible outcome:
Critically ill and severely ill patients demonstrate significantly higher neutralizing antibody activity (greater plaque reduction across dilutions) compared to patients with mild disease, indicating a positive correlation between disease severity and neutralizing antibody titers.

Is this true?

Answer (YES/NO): NO